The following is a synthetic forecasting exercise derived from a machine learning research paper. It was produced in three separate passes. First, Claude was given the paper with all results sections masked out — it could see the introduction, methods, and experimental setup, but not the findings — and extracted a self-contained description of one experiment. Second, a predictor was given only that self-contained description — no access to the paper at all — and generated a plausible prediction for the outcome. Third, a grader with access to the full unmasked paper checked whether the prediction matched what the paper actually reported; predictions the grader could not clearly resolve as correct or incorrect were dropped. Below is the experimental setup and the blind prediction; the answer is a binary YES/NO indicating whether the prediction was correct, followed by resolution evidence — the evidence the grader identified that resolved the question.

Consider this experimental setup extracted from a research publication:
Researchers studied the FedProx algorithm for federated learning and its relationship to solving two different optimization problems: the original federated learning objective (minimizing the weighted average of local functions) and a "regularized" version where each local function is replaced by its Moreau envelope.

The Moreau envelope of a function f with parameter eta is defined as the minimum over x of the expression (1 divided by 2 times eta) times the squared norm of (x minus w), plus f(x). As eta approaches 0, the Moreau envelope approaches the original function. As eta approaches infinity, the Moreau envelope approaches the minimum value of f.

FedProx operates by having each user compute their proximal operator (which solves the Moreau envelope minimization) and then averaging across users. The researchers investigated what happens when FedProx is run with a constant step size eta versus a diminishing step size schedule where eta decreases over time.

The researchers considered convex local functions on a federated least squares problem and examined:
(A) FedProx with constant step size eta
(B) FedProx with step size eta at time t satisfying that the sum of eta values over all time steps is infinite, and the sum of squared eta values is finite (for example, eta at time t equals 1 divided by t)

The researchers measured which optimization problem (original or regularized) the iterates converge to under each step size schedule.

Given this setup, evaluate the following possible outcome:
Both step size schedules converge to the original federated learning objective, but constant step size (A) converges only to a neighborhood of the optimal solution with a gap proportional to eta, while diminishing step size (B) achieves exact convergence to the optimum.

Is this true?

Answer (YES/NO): NO